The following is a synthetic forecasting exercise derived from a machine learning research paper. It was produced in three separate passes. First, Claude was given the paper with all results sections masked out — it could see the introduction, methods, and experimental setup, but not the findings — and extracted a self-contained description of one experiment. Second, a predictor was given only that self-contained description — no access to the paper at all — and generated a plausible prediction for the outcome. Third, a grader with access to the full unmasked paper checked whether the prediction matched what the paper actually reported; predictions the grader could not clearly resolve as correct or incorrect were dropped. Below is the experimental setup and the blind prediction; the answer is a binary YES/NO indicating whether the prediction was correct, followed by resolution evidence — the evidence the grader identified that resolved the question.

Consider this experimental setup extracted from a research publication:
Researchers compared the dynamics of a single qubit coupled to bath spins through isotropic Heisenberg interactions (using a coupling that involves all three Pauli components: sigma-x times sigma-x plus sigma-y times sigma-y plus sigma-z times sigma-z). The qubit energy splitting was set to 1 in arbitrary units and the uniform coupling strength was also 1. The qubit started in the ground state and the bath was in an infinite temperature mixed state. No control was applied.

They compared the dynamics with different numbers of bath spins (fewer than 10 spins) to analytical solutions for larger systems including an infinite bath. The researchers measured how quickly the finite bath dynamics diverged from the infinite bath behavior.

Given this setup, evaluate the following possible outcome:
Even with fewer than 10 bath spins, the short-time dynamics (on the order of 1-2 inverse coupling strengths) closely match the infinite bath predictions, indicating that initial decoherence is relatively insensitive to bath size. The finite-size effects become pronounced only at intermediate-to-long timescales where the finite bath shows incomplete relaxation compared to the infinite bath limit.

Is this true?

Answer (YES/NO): NO